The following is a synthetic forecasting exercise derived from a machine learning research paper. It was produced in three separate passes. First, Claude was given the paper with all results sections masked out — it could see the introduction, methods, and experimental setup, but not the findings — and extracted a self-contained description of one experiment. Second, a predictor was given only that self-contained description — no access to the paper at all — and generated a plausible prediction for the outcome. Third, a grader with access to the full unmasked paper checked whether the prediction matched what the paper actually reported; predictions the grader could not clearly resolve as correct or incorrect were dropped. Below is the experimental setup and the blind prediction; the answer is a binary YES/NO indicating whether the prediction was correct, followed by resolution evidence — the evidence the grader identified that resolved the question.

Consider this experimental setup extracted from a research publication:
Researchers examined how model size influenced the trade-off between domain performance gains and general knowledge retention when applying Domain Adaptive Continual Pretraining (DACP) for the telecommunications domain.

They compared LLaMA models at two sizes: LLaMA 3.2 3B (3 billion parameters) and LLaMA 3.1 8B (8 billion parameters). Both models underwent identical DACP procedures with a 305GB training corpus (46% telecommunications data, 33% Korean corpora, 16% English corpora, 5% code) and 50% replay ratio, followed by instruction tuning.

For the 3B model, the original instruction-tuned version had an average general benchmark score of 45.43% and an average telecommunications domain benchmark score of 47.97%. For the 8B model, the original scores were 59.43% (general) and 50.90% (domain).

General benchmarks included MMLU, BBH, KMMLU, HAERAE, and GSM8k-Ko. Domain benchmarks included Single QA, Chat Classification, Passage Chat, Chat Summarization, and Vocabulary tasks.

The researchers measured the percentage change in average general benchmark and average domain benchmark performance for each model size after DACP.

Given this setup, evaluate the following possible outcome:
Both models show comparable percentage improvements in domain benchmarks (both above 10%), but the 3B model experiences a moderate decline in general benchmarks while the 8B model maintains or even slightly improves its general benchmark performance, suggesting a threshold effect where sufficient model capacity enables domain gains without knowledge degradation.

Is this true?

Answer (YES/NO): NO